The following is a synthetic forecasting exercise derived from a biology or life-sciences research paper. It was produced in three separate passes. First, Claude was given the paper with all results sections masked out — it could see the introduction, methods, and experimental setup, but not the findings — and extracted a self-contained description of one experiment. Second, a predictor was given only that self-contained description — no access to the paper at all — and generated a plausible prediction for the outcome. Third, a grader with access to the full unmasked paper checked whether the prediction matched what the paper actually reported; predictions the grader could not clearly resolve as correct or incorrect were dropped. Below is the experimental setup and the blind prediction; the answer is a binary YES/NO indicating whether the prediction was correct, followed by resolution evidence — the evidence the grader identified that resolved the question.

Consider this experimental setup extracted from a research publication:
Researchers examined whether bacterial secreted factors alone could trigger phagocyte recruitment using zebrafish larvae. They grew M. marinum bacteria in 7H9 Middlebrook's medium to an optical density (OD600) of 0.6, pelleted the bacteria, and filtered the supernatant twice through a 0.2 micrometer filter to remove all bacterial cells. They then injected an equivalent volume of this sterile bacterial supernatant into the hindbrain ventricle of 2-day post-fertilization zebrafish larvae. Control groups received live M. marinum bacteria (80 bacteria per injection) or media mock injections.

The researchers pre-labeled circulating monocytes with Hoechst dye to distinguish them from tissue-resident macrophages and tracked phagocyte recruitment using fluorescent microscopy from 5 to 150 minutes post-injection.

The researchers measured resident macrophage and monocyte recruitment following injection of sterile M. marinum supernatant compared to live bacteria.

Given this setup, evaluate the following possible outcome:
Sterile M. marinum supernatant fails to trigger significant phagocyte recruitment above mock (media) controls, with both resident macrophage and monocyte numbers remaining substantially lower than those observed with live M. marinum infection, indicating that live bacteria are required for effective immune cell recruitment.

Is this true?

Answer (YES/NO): NO